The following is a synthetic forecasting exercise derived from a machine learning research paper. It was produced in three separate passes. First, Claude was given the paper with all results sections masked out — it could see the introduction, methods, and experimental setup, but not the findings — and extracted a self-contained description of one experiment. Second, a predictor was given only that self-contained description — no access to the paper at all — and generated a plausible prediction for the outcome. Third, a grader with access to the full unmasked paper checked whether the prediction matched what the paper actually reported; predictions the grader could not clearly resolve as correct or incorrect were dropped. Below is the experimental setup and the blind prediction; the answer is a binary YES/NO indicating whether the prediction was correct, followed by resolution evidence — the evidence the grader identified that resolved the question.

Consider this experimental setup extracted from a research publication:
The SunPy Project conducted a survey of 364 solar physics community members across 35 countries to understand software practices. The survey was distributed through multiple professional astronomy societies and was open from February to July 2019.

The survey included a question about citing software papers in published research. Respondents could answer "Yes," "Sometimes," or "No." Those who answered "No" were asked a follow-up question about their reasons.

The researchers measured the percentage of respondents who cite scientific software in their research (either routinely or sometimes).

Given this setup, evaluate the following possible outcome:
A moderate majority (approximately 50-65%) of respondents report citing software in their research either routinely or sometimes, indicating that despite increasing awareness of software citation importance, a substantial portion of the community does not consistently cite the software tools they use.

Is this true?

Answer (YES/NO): NO